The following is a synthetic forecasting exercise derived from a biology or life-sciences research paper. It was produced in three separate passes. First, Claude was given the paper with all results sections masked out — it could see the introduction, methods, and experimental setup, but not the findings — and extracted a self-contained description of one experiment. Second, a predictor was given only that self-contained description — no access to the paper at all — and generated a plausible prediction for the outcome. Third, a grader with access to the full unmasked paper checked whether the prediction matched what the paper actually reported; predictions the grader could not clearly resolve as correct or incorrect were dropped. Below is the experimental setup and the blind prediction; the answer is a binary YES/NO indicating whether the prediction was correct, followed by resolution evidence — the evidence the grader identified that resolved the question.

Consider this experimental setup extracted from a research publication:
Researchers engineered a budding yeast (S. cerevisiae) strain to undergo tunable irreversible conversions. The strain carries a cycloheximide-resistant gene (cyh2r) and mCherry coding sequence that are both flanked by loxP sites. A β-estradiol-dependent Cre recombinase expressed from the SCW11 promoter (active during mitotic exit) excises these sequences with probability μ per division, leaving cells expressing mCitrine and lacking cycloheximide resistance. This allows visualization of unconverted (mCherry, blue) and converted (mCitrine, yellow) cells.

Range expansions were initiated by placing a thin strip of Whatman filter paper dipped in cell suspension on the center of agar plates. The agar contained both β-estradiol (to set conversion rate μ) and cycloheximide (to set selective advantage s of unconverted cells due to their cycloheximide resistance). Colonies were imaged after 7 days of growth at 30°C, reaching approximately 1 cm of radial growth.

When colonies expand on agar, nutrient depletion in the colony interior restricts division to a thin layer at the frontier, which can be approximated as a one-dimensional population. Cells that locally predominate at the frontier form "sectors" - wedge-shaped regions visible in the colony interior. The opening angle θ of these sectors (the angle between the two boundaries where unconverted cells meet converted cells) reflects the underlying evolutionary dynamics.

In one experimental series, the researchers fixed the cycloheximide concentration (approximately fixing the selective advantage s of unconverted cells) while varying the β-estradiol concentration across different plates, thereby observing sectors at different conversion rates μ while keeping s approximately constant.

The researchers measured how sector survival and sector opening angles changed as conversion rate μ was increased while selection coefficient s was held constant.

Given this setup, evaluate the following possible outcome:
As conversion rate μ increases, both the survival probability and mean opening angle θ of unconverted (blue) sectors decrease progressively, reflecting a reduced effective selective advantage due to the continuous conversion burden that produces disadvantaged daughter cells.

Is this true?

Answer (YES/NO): YES